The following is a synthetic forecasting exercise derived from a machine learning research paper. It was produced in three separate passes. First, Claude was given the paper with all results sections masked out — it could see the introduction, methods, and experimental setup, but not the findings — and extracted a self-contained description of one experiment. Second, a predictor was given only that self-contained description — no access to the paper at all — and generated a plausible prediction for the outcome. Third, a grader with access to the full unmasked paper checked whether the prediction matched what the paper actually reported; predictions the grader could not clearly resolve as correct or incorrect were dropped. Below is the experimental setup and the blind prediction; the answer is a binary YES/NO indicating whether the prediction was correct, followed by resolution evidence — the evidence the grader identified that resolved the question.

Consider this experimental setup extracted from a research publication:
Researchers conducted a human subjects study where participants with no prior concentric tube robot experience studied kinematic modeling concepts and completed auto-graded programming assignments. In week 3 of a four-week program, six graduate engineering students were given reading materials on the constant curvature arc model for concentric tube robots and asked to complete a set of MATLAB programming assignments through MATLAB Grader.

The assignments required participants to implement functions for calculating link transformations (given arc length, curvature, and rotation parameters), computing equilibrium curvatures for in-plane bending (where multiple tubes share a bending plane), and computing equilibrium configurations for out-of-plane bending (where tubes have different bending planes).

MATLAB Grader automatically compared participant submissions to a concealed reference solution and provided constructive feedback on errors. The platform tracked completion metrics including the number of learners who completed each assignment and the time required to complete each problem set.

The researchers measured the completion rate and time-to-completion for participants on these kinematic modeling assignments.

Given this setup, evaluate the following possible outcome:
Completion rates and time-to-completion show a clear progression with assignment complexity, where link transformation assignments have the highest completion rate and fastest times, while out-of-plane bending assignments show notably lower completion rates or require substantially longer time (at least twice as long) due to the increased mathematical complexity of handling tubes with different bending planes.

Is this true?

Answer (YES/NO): NO